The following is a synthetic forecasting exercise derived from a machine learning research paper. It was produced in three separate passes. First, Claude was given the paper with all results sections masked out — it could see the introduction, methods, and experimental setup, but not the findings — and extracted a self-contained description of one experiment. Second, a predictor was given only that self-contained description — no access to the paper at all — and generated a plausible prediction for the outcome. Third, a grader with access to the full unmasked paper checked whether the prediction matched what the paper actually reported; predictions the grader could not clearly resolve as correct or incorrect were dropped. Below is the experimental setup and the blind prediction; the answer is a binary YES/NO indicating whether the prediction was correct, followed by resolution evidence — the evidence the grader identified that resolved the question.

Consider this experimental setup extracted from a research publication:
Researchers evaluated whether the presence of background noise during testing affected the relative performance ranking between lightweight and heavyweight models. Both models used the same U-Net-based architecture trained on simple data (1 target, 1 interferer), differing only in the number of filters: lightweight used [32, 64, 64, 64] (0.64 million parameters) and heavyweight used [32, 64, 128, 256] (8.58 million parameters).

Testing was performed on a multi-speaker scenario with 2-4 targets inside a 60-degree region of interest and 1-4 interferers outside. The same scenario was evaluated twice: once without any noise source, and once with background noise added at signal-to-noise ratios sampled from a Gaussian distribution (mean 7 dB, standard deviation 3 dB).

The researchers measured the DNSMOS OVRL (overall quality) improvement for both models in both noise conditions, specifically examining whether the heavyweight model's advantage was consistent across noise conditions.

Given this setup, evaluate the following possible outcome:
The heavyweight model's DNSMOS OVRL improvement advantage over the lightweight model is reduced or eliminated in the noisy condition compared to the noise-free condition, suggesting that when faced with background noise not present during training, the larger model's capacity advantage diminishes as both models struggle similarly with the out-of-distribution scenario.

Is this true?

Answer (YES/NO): NO